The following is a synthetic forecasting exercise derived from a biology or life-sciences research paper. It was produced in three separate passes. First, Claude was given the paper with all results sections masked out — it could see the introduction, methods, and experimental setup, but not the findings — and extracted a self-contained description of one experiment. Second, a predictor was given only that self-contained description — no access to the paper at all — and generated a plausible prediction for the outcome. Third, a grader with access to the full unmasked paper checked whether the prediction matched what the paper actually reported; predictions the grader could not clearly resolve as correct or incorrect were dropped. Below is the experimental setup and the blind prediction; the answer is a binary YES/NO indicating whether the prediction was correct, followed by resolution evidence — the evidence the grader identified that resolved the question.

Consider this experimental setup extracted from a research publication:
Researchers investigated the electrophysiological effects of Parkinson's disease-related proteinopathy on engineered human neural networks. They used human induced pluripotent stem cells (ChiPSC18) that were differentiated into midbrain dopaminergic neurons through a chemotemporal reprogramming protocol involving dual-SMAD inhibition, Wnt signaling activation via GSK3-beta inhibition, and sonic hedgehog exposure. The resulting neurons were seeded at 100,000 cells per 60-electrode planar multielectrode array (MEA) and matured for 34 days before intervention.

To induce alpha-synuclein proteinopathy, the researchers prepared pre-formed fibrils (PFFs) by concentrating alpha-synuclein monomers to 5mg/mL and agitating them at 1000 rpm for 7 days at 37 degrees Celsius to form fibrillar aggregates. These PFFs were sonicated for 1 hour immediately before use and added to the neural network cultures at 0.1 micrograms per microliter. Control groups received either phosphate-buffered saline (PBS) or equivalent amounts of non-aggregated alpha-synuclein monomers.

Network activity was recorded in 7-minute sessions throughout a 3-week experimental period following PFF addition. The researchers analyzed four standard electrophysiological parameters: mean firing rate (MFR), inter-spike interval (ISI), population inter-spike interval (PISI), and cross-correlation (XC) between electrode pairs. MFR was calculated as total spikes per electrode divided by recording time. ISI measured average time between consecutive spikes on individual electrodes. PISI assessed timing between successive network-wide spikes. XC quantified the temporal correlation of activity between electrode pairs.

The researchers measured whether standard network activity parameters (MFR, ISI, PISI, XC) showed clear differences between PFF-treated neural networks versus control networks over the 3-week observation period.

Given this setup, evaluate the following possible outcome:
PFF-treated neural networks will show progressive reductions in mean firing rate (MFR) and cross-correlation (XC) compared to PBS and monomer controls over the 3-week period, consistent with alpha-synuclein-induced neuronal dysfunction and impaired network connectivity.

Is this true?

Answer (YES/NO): NO